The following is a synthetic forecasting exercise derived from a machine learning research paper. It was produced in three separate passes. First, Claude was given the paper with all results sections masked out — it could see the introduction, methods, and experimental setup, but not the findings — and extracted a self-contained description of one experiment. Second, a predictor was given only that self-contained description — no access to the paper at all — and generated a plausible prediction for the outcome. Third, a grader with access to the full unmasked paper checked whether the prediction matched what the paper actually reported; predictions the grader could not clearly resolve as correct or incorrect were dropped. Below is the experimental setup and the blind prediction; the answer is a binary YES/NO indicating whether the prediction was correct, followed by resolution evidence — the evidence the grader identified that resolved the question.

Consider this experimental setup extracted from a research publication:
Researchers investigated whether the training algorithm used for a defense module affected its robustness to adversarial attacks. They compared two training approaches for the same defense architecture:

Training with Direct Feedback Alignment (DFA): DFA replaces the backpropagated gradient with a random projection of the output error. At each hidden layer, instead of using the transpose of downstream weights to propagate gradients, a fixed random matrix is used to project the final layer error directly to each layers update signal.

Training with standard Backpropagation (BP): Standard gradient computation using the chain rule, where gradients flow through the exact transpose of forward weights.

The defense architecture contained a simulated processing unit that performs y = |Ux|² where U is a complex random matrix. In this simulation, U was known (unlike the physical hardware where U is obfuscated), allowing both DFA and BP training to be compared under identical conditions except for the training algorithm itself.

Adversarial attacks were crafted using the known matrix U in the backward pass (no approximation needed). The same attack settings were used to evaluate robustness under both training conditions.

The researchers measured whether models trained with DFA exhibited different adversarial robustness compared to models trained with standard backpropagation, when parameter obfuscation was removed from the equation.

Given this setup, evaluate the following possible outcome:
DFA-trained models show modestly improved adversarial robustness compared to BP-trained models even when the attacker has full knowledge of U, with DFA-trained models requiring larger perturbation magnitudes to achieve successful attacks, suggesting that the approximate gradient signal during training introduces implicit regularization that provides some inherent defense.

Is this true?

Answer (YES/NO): NO